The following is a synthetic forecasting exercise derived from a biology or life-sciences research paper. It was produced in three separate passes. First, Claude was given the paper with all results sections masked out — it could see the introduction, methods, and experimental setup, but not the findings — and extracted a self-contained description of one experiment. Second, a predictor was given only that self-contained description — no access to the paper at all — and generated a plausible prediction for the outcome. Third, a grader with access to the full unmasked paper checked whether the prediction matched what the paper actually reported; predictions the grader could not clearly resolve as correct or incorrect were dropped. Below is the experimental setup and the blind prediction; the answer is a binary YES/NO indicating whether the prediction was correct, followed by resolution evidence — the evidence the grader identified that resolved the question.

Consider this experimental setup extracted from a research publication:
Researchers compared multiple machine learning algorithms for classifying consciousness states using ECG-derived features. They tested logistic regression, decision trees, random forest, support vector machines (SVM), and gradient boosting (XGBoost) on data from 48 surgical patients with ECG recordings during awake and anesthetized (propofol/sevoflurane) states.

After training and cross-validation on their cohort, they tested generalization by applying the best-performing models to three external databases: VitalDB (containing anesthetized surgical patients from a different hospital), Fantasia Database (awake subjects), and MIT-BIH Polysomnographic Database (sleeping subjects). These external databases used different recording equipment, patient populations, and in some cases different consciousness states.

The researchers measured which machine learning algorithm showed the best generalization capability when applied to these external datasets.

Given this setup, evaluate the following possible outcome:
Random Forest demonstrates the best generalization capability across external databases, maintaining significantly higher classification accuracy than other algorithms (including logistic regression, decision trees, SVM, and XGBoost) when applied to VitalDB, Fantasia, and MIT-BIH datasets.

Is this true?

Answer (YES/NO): NO